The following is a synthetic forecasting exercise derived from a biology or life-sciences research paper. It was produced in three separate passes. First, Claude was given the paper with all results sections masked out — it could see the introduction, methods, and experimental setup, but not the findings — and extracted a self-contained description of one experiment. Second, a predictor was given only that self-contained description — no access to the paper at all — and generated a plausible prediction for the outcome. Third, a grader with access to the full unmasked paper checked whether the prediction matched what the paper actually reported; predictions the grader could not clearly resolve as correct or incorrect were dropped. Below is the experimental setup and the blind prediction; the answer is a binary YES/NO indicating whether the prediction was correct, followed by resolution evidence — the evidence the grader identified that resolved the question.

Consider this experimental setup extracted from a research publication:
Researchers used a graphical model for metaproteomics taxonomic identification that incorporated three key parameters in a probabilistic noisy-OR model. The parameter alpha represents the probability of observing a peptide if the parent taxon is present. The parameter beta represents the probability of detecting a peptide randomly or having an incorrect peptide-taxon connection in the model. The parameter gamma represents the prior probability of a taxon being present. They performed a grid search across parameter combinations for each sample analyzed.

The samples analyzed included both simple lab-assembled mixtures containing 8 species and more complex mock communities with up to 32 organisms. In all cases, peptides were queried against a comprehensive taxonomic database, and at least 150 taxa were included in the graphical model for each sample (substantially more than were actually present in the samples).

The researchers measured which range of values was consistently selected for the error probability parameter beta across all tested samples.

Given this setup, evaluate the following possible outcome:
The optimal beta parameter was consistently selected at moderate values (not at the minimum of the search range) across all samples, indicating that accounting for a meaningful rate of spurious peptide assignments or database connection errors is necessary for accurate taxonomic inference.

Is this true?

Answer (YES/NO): YES